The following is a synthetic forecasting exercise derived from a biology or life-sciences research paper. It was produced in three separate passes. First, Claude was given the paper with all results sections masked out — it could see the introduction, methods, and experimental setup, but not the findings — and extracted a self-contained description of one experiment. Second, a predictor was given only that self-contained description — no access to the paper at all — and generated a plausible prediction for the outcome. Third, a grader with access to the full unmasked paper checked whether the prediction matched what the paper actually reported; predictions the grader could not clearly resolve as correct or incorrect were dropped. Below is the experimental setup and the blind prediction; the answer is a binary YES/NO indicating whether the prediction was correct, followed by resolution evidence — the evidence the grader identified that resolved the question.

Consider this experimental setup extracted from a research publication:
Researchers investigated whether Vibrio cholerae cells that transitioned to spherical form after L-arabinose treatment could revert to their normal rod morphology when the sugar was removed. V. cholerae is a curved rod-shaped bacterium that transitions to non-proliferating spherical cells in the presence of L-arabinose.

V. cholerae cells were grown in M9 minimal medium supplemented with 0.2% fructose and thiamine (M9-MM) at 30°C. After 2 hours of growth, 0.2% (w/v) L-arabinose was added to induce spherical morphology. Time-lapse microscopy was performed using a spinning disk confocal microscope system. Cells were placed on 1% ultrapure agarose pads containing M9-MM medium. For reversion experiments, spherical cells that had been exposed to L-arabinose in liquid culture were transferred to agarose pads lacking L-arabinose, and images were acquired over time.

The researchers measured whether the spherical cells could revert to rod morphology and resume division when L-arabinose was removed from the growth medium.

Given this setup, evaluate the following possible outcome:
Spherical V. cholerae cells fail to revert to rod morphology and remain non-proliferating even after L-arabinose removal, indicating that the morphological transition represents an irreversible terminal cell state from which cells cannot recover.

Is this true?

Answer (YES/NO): NO